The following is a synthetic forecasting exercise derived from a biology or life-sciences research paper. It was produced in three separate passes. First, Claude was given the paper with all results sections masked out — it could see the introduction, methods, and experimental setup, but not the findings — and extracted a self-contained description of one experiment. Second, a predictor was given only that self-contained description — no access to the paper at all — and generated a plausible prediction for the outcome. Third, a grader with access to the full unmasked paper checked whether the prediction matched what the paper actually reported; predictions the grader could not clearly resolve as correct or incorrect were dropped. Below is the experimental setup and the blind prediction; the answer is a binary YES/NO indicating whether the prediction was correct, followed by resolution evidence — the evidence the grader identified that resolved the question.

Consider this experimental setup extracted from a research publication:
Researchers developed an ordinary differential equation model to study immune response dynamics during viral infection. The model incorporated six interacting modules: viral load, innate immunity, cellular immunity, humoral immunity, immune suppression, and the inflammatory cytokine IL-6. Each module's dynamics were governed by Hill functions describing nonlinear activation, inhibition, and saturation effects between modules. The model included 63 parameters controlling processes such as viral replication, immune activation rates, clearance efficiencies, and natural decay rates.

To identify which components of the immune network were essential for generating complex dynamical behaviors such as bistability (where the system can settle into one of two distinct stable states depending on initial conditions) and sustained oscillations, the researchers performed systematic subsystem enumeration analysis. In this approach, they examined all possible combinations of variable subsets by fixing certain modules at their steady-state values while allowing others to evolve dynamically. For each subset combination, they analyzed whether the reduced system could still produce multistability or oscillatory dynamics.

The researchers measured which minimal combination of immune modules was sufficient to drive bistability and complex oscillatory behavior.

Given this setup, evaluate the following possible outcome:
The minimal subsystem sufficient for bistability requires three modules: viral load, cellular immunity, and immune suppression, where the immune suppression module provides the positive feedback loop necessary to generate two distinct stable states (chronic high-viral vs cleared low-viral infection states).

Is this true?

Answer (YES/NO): NO